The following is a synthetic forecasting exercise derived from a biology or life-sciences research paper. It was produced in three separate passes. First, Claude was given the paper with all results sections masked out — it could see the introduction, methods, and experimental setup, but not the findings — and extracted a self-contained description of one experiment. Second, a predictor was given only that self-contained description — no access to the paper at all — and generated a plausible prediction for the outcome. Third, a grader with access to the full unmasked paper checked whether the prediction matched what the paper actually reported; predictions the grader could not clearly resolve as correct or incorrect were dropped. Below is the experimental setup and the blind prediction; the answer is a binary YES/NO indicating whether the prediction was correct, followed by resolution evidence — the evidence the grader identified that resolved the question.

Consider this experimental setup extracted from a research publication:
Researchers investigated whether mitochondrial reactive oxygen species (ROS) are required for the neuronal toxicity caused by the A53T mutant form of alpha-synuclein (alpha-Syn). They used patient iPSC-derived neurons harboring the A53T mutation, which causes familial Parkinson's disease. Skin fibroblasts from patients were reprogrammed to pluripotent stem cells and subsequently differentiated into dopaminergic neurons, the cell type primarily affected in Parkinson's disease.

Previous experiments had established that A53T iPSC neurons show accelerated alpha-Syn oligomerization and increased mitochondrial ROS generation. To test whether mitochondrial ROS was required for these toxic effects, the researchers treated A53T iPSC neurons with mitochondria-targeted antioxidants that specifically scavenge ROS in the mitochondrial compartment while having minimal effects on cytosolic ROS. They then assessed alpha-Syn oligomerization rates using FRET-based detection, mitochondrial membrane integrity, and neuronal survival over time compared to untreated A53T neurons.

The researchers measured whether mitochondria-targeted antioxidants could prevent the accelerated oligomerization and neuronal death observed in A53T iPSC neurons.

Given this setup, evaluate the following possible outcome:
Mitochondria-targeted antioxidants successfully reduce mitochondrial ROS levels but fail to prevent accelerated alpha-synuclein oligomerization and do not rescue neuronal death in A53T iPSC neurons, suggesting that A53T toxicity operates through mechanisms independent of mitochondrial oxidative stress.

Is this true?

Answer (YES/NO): NO